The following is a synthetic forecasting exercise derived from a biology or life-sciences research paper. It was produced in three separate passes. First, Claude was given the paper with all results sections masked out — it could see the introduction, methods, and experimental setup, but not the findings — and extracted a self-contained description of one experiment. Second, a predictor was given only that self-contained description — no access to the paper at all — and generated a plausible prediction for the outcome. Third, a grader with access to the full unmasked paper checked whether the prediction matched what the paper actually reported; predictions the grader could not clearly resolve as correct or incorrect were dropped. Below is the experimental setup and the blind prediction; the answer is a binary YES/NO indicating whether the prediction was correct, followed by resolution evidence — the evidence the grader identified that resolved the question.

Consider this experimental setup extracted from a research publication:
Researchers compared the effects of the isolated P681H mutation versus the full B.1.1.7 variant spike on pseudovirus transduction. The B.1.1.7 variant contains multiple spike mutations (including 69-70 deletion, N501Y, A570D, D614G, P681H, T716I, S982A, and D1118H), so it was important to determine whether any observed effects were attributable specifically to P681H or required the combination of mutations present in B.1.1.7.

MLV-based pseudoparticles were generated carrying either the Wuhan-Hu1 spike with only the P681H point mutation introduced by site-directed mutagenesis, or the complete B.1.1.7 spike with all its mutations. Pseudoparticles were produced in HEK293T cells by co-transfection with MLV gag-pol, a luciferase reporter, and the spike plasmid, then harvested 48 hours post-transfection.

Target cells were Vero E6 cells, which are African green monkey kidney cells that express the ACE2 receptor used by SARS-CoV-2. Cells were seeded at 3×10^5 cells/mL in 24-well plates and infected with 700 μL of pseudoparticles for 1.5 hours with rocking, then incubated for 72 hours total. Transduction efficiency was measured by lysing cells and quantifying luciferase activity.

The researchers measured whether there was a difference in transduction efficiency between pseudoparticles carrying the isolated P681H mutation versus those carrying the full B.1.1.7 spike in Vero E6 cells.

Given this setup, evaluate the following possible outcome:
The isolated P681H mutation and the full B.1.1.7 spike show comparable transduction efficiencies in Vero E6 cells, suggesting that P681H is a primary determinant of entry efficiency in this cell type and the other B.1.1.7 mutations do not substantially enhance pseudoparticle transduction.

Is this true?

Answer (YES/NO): NO